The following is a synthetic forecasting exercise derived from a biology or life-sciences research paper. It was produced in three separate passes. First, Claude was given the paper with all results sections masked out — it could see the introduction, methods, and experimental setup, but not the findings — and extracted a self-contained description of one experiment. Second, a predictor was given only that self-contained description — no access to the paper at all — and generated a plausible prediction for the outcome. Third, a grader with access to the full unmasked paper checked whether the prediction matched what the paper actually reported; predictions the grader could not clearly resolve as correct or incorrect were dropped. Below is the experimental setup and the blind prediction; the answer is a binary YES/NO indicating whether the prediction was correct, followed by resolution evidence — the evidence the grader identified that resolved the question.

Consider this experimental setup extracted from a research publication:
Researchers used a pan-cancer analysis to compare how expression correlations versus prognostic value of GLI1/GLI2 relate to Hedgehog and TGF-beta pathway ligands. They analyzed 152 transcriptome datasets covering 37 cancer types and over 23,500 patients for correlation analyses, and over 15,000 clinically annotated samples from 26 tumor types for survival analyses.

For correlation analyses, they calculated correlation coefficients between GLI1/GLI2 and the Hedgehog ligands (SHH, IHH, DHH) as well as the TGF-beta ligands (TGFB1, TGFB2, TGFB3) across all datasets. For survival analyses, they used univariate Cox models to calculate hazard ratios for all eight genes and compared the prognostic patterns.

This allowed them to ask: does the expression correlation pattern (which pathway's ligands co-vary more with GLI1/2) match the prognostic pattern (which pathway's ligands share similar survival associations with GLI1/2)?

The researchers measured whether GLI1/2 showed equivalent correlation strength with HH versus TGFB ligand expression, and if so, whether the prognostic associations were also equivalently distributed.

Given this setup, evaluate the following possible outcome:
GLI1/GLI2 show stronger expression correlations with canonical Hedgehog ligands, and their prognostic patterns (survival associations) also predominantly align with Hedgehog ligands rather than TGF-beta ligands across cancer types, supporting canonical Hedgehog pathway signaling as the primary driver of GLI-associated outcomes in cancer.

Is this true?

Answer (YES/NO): NO